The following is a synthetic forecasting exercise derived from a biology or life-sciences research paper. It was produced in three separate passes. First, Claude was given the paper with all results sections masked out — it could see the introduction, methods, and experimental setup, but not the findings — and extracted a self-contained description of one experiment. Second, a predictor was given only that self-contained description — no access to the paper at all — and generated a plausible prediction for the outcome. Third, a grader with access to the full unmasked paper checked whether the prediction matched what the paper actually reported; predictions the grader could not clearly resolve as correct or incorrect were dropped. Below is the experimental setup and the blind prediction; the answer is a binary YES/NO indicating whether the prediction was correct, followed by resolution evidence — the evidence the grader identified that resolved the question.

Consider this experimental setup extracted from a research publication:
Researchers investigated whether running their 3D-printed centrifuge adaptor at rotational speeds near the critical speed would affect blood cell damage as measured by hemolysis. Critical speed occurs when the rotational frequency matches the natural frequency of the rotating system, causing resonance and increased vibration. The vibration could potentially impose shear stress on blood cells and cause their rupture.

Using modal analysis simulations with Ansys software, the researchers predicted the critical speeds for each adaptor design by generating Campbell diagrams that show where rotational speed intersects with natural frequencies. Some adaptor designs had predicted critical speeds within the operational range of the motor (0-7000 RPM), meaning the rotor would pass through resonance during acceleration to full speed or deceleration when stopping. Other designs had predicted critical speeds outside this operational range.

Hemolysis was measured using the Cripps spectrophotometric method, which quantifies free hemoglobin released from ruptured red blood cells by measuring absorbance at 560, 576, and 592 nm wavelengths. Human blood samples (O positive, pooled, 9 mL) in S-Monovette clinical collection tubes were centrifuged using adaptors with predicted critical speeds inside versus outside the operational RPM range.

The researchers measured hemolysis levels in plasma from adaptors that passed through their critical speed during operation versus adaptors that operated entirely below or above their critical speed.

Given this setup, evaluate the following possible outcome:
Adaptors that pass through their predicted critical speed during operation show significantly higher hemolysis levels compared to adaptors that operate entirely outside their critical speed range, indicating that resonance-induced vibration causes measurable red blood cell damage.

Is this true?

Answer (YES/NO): NO